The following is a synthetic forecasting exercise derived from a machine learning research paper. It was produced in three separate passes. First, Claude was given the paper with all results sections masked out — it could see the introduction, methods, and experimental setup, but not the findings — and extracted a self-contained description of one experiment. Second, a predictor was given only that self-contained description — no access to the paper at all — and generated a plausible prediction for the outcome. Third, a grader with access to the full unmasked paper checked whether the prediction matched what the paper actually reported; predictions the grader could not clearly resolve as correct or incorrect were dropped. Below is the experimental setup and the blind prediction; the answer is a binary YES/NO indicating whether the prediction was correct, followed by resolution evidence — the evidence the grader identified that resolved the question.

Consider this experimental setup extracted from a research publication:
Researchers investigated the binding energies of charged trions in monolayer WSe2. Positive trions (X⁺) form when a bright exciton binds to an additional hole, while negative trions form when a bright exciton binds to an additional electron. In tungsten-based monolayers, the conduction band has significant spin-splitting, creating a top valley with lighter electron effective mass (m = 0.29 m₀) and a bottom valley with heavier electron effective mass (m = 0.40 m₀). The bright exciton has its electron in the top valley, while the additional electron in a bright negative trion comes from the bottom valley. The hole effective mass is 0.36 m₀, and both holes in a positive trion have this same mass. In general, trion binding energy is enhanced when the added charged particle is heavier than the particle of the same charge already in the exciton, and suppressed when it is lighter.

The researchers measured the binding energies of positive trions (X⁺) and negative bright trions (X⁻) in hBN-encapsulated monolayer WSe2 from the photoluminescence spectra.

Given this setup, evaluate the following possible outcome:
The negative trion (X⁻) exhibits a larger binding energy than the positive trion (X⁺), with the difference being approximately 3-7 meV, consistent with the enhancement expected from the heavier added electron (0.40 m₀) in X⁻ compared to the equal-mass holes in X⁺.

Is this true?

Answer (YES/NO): NO